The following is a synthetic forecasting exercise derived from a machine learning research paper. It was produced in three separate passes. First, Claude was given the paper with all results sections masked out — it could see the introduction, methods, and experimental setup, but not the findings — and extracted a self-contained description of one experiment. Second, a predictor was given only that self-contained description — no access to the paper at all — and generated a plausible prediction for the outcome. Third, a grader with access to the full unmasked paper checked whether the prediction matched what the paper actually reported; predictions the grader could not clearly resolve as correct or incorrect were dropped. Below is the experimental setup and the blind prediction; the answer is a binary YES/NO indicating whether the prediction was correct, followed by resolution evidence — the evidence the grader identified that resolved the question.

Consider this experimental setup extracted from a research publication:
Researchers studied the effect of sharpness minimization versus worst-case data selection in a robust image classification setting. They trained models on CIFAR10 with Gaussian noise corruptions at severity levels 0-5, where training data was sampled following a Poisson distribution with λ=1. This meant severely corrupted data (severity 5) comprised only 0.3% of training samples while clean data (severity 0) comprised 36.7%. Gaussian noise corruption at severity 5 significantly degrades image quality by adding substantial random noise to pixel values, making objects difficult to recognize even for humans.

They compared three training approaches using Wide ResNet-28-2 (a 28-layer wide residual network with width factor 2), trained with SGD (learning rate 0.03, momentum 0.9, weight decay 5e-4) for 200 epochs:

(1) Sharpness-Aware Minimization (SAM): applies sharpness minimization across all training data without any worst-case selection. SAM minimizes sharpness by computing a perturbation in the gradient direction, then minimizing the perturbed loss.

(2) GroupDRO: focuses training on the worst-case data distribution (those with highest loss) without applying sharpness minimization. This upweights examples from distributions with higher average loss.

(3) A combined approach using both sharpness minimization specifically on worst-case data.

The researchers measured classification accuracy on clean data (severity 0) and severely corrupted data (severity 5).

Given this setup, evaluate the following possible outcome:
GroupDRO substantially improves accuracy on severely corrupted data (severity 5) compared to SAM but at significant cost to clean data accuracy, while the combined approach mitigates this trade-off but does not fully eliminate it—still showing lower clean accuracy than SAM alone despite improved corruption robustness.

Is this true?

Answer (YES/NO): NO